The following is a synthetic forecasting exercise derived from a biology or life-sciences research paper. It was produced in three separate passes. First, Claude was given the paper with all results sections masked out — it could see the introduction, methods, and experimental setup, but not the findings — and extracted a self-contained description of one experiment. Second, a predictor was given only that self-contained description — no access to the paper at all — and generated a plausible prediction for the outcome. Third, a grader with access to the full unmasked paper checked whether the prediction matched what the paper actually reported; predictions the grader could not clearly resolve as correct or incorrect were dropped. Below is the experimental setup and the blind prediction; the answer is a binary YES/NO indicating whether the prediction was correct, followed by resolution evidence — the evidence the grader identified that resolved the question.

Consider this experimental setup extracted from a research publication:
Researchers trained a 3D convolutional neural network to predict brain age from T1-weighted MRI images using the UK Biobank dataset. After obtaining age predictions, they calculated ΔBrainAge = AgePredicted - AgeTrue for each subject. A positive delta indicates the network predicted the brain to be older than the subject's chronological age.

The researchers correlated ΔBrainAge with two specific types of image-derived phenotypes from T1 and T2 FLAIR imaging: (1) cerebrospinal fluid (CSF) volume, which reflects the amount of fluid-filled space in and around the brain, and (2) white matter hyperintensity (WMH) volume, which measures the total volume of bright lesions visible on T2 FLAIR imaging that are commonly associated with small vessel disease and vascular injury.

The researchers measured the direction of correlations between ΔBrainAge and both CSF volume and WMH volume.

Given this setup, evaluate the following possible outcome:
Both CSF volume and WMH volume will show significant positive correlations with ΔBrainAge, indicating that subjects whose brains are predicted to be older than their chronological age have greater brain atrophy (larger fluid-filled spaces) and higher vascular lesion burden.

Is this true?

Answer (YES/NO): YES